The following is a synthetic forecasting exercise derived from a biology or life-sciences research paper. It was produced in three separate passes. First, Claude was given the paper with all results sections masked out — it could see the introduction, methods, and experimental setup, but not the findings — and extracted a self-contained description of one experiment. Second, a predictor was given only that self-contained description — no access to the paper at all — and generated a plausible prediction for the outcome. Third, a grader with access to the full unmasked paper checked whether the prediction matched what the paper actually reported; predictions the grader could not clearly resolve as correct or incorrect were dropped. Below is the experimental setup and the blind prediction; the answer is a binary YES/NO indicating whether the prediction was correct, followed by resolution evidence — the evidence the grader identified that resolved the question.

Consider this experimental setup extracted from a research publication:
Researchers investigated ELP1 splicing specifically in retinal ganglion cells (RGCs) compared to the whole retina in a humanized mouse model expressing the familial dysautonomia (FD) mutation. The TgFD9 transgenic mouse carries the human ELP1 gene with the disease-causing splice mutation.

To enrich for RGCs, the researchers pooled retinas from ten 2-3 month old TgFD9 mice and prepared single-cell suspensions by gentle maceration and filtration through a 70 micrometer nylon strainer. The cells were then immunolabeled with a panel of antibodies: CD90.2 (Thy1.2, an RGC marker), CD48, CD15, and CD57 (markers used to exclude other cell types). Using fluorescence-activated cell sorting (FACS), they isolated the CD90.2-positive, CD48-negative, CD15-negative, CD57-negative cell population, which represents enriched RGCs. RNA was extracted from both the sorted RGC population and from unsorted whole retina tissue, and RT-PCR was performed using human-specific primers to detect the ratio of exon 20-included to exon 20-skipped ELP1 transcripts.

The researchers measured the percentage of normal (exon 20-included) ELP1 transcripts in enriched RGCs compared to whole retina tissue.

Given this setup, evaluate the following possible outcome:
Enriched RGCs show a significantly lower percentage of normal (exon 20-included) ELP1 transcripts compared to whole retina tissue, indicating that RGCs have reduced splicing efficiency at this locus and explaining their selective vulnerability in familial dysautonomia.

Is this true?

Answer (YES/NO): YES